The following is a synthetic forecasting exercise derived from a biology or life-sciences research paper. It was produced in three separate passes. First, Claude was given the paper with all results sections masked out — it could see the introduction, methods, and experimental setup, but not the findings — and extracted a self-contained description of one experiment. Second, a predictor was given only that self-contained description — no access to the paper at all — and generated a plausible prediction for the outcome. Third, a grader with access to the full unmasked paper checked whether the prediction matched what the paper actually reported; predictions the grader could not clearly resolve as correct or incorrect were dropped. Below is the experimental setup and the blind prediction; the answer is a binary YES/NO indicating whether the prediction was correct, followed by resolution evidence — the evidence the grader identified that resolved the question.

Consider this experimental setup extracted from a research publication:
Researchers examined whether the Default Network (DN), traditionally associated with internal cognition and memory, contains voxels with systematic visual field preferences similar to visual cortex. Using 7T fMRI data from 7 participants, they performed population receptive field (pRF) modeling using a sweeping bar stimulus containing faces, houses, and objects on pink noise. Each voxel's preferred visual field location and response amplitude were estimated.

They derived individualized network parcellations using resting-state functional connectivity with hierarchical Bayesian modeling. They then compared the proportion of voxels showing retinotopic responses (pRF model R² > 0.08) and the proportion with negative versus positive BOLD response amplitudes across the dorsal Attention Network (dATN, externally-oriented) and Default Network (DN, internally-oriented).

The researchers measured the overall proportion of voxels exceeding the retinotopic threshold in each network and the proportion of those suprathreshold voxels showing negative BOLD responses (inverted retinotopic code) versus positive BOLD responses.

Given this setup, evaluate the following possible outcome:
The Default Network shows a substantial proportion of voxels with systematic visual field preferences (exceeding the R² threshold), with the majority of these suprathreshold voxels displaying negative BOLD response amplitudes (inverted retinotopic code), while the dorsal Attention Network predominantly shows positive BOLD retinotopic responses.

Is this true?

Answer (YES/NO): YES